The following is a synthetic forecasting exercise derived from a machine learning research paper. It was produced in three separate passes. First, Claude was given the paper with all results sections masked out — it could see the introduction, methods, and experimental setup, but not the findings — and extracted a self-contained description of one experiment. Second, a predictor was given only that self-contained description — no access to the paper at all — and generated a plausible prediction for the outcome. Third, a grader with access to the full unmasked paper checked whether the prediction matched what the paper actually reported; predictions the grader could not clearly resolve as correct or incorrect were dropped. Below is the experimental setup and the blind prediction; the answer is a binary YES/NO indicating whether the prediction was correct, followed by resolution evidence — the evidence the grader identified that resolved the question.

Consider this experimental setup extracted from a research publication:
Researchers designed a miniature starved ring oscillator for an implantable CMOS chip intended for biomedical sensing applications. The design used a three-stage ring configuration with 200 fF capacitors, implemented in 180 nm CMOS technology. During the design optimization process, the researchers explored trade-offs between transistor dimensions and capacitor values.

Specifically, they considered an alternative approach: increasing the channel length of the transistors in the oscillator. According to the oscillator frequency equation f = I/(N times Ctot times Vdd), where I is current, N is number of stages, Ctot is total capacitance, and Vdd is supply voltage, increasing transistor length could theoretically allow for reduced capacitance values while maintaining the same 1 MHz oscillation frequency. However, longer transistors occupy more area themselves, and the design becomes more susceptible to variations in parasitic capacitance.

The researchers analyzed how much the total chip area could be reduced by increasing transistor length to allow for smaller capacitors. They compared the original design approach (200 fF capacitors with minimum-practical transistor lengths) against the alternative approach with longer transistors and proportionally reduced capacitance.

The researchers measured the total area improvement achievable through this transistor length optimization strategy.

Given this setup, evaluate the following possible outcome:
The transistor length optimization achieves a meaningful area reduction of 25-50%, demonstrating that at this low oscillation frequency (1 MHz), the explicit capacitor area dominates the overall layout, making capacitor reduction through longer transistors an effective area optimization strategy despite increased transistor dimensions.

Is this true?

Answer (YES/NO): NO